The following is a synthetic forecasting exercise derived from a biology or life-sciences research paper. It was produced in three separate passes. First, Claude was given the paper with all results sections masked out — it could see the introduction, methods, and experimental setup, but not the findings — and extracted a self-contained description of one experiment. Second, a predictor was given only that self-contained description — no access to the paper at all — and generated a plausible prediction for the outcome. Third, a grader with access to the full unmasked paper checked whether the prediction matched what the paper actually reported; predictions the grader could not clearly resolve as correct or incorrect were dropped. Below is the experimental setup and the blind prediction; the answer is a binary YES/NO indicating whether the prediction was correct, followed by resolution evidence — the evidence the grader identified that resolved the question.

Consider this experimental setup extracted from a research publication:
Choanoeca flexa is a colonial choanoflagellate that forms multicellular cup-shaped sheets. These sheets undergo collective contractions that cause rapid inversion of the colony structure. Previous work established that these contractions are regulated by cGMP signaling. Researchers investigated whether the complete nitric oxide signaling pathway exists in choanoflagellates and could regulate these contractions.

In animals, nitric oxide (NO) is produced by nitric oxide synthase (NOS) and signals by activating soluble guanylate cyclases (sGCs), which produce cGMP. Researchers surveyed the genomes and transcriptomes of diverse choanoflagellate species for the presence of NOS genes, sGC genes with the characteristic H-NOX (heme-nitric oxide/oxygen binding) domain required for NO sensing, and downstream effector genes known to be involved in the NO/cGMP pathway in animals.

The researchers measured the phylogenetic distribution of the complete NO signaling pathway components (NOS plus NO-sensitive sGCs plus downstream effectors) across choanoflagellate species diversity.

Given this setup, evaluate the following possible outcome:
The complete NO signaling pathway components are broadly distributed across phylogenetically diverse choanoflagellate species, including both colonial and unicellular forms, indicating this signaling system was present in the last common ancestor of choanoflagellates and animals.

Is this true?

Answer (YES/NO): NO